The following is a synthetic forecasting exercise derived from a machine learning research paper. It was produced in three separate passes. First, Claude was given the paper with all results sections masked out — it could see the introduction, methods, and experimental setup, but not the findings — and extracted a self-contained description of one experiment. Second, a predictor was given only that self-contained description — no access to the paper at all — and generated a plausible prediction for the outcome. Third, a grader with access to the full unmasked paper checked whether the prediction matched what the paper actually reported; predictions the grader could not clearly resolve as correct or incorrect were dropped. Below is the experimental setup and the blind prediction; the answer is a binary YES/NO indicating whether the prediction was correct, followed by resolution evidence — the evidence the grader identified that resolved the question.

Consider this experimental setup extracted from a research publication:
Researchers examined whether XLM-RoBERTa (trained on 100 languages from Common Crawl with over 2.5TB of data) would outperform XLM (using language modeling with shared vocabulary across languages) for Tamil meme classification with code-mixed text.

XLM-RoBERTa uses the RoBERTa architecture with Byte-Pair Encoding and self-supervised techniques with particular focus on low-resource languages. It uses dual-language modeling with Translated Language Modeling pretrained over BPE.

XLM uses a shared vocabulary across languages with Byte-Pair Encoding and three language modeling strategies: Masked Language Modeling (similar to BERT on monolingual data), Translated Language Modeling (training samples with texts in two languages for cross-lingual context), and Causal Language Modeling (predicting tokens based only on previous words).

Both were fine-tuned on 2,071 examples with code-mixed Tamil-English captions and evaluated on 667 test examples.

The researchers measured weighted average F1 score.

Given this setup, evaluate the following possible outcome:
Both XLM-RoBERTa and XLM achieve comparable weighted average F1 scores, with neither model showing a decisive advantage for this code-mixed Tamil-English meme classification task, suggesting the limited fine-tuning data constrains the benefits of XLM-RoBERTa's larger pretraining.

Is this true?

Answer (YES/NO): NO